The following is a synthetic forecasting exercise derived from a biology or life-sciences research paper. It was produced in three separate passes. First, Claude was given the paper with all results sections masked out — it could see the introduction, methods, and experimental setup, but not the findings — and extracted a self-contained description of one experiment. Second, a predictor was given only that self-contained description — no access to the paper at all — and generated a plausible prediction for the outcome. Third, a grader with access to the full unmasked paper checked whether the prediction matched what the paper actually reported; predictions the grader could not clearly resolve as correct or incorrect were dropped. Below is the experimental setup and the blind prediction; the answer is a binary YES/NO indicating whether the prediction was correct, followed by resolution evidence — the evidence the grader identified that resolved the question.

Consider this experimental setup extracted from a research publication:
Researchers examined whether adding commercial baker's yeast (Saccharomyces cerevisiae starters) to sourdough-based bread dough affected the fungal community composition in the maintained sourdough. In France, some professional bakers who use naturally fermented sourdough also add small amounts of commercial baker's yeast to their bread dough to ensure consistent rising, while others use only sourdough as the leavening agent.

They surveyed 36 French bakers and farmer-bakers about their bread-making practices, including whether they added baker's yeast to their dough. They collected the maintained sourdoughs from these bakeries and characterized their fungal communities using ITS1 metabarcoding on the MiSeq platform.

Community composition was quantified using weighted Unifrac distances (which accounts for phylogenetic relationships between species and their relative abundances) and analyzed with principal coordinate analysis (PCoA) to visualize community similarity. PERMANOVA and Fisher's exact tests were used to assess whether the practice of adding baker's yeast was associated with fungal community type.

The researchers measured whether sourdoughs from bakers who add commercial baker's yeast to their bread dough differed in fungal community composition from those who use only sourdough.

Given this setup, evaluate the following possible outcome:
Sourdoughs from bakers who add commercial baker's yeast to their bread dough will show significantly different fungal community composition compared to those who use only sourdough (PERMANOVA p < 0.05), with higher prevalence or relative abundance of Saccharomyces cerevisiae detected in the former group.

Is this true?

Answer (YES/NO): NO